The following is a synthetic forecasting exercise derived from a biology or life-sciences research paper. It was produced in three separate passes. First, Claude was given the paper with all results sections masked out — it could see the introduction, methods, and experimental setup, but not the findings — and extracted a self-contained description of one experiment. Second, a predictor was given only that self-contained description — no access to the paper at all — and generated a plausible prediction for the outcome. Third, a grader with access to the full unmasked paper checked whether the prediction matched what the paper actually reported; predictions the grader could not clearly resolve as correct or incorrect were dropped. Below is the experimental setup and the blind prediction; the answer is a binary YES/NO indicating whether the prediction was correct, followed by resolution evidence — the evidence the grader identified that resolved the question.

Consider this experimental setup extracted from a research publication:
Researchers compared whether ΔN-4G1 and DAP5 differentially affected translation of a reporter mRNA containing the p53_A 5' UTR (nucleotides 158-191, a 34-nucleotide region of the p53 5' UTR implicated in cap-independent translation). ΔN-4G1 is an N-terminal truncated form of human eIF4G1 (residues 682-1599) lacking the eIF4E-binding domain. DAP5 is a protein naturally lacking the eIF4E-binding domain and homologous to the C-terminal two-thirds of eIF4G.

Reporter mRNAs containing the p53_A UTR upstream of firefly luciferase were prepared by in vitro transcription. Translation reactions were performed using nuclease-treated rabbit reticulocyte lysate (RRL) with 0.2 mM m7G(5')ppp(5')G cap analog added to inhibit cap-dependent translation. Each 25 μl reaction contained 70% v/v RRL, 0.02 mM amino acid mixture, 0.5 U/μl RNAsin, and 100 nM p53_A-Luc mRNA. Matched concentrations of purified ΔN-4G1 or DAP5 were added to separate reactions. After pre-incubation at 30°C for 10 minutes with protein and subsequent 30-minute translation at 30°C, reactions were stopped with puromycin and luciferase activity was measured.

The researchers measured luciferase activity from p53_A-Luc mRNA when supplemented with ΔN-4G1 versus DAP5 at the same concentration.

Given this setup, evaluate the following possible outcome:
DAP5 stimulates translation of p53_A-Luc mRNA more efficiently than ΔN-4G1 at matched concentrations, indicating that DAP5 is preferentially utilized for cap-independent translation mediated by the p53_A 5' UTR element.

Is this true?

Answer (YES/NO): NO